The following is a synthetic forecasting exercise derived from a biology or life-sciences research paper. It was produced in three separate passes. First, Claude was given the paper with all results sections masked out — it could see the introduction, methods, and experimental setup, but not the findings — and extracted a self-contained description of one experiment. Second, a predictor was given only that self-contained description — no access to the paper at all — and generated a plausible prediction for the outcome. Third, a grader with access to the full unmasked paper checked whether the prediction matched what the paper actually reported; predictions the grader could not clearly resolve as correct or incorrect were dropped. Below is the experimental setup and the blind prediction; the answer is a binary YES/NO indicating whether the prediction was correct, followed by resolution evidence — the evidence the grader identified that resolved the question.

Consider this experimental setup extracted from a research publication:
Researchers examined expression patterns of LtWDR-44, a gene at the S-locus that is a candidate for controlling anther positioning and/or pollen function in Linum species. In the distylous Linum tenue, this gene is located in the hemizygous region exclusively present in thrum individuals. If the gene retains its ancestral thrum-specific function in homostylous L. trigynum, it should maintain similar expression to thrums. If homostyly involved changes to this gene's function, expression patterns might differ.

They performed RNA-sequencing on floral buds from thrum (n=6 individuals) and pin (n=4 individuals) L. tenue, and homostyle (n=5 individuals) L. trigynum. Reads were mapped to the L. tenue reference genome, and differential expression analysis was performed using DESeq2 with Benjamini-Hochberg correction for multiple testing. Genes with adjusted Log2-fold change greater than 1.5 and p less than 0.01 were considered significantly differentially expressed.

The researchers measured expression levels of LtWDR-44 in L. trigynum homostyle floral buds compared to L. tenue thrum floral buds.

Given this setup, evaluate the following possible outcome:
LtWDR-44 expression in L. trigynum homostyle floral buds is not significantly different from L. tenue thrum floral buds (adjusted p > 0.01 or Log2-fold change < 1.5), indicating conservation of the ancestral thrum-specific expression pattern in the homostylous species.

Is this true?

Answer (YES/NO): NO